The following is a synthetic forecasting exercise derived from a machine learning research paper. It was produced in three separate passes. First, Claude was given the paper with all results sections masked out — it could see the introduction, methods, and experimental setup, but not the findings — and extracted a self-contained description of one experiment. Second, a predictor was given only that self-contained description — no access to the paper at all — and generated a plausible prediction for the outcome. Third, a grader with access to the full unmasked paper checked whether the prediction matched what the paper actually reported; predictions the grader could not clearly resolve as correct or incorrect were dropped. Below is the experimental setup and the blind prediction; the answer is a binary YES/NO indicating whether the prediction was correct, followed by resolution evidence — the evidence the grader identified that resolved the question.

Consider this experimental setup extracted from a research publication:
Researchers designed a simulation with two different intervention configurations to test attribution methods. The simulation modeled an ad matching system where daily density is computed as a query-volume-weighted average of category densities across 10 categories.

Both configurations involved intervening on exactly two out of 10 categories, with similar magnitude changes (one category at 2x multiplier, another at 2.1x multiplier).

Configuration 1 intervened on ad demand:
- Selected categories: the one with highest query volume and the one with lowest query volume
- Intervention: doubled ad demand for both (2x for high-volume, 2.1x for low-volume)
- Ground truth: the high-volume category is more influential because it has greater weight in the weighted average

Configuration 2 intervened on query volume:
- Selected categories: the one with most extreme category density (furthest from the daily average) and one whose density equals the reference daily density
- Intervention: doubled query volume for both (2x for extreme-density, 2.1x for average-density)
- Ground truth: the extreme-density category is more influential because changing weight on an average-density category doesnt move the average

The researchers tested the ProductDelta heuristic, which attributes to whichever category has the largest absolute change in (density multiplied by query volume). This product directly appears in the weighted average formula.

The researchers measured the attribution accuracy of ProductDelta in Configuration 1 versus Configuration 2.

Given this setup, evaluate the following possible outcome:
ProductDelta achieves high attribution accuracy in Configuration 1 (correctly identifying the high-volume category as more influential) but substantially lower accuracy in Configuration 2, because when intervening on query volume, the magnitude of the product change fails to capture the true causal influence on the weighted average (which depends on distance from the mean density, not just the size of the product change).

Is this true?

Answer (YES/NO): NO